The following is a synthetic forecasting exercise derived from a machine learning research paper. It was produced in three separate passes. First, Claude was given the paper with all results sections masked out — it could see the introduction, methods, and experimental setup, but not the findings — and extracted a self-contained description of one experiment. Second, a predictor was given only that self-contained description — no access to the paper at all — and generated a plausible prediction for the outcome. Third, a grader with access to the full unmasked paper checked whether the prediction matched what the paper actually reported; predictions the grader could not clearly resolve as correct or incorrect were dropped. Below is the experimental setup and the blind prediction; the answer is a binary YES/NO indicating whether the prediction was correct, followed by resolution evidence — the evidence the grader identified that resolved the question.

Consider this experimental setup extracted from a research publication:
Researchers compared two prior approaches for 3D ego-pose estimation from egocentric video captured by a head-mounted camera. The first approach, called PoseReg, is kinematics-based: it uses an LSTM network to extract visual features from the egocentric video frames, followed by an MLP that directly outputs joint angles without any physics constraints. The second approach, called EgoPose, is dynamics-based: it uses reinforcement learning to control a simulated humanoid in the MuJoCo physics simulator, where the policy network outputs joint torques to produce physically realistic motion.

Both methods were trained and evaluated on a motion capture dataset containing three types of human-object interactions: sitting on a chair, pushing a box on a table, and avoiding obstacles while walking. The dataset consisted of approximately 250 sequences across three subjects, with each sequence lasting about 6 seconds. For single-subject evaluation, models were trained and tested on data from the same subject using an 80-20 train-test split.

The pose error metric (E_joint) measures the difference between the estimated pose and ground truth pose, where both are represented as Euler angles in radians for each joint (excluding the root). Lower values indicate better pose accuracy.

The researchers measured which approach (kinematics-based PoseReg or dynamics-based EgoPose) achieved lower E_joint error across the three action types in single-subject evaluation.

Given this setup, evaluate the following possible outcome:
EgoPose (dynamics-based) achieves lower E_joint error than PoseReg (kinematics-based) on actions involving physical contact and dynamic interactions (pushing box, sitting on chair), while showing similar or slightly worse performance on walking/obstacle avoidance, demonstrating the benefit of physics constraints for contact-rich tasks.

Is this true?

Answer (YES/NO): NO